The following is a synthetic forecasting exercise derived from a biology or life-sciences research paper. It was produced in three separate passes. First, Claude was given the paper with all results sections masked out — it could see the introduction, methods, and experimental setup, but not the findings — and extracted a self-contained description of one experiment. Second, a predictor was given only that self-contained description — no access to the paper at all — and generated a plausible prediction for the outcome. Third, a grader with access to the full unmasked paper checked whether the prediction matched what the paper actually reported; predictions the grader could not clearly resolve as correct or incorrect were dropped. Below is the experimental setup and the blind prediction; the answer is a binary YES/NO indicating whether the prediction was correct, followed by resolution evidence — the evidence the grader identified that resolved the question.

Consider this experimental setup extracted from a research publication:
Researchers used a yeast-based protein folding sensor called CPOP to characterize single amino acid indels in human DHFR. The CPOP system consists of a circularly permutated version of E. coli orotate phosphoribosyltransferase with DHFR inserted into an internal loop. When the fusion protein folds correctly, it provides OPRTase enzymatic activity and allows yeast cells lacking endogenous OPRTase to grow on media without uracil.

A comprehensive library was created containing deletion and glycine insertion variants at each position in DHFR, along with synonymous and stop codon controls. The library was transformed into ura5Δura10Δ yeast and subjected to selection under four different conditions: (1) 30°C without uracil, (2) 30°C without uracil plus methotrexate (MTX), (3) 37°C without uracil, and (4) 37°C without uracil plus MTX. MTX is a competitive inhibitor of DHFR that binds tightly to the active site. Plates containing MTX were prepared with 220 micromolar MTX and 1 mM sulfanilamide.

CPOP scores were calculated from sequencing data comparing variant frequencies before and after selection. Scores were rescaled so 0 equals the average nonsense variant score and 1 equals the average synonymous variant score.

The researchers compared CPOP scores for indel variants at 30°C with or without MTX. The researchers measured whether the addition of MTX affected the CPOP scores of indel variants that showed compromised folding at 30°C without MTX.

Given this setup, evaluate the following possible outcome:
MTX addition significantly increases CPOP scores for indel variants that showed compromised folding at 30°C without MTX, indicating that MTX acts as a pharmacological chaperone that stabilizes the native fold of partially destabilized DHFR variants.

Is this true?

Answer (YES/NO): YES